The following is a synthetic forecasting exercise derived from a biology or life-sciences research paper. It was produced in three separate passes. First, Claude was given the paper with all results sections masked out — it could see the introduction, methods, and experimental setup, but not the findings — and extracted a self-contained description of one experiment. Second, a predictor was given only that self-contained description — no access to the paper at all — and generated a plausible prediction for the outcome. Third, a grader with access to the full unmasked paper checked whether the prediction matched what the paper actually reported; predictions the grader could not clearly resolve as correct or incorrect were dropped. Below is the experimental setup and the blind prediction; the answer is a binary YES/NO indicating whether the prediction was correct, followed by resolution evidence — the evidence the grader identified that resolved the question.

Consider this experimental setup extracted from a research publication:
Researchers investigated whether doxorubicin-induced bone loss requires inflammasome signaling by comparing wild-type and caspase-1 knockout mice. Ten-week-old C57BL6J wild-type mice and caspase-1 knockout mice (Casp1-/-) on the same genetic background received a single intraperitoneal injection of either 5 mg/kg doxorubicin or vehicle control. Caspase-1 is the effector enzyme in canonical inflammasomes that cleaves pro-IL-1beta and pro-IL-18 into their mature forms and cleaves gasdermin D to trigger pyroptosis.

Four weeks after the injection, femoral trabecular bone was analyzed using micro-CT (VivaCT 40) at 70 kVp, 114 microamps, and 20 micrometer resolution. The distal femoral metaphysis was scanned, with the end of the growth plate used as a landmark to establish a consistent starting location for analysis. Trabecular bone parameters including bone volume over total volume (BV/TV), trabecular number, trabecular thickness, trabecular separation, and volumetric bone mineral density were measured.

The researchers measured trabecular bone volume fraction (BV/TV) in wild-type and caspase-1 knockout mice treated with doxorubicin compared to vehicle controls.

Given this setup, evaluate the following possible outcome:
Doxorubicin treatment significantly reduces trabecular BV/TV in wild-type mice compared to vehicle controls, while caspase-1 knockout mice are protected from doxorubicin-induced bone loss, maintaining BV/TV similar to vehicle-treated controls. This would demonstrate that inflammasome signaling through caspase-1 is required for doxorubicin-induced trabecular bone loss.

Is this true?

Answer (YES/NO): NO